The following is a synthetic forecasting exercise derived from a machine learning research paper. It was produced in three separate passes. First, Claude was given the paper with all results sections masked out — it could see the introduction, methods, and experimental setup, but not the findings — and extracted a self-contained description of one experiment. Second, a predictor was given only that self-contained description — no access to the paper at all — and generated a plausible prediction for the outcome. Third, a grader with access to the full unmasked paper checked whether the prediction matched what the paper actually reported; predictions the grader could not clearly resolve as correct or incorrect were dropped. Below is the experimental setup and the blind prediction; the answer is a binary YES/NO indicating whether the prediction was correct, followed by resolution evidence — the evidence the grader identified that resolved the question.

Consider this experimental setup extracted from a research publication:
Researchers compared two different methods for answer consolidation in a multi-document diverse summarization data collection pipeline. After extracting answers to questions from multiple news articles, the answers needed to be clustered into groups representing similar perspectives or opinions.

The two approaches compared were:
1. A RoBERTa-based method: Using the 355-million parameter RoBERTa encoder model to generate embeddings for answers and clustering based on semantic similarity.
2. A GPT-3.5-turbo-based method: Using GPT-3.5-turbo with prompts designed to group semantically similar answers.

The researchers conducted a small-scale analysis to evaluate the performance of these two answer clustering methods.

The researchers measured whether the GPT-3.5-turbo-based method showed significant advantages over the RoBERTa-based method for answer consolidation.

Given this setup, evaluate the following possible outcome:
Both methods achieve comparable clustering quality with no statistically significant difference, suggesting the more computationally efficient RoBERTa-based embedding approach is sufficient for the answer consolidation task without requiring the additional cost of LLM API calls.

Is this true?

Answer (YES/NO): YES